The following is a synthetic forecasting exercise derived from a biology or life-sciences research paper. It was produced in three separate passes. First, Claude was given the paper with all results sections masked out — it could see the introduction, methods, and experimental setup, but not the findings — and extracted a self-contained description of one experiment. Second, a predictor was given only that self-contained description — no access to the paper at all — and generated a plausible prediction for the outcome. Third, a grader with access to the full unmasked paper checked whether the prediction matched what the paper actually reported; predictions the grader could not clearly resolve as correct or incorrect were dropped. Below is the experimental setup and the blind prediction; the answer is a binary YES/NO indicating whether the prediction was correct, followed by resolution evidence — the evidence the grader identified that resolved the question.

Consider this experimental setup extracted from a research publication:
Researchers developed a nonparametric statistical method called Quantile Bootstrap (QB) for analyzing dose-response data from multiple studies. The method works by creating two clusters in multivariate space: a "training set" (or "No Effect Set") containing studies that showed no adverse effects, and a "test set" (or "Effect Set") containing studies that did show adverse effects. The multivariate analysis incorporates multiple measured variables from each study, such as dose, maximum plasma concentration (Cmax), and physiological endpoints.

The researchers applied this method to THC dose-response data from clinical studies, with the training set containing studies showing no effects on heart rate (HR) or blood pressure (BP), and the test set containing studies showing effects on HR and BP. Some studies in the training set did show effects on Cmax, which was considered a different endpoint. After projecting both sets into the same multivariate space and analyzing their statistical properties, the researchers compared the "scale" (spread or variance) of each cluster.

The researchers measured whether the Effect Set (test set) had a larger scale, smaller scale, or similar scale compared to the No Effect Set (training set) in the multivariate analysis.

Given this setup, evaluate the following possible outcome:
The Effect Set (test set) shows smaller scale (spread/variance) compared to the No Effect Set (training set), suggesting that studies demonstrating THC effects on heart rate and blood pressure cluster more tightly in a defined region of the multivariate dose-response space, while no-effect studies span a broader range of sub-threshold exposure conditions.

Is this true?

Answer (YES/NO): NO